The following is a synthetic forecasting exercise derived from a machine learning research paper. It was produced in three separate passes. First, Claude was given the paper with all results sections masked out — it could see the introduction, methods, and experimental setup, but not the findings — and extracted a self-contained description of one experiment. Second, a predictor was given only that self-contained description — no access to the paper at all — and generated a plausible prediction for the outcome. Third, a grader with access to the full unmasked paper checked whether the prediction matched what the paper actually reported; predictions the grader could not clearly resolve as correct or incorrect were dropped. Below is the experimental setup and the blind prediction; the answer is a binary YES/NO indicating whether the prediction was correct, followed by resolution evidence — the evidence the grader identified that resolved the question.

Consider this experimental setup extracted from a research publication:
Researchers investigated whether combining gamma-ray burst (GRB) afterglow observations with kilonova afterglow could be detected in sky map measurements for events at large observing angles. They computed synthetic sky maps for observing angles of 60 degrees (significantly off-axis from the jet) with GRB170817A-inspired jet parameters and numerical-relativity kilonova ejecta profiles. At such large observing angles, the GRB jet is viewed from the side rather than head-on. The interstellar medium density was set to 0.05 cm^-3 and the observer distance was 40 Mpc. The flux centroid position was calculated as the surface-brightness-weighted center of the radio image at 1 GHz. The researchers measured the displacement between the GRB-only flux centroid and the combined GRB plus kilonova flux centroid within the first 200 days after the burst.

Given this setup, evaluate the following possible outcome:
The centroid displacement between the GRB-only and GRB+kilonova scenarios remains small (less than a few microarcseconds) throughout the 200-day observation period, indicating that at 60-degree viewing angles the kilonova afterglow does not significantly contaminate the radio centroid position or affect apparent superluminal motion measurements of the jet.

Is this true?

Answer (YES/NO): NO